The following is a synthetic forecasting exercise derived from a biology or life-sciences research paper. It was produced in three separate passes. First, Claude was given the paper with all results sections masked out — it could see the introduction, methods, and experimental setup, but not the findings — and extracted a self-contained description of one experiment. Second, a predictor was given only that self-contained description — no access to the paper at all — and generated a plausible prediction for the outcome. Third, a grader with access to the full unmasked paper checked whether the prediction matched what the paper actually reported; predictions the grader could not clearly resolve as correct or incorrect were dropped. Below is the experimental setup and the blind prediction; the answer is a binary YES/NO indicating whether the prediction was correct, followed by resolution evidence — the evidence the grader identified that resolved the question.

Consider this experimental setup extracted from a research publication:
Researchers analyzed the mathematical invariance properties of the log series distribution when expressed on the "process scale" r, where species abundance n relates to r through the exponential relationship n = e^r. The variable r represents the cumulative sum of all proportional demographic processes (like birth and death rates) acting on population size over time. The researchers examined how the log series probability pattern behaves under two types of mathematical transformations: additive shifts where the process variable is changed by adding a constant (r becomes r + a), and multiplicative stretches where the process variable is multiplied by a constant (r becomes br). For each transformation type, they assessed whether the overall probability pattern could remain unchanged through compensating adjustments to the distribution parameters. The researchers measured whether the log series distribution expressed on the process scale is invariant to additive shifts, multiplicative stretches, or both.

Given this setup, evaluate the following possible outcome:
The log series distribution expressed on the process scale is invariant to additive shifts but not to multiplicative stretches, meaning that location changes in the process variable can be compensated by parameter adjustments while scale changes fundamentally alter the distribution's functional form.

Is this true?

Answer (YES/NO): YES